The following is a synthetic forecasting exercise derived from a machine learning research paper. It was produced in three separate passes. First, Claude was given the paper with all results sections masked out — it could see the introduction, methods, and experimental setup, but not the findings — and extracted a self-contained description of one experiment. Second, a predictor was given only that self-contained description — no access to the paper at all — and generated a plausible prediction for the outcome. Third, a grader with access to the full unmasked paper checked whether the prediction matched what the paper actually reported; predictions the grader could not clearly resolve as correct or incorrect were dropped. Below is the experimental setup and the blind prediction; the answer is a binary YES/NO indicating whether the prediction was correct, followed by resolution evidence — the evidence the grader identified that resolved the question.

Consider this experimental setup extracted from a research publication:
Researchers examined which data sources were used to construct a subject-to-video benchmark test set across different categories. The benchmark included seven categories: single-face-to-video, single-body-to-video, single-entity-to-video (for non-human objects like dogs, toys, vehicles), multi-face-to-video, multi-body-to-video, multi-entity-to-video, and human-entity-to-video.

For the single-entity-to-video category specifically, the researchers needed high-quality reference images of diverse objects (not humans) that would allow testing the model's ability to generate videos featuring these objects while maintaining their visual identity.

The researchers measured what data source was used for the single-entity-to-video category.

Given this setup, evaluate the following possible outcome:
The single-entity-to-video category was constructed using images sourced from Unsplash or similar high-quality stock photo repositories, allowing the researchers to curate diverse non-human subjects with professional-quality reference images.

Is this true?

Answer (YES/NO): NO